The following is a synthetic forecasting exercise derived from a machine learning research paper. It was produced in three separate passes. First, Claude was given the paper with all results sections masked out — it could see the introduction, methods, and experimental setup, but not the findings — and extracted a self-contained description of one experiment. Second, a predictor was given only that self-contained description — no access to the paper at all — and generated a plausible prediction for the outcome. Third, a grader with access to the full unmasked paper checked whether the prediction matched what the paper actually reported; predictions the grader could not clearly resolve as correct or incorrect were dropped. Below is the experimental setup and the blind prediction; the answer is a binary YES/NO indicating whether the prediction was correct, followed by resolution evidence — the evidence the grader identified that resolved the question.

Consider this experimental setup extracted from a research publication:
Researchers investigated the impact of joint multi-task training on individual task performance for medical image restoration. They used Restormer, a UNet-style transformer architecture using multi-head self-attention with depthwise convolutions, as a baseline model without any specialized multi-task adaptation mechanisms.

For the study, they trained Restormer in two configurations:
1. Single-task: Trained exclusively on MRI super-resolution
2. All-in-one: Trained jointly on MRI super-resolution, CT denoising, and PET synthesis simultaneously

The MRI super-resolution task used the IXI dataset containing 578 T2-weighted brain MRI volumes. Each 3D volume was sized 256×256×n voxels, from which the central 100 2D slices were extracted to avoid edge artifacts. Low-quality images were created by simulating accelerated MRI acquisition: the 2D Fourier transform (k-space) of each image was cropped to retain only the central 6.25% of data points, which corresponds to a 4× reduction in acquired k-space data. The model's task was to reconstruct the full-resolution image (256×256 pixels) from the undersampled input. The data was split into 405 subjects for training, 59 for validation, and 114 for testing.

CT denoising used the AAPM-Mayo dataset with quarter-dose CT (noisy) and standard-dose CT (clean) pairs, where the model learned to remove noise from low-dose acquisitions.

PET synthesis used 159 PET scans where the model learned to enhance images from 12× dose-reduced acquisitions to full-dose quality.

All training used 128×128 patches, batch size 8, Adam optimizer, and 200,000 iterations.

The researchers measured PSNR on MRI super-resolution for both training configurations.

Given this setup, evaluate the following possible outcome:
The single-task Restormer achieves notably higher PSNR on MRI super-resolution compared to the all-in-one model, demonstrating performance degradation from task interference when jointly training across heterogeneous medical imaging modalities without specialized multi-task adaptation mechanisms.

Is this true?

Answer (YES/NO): NO